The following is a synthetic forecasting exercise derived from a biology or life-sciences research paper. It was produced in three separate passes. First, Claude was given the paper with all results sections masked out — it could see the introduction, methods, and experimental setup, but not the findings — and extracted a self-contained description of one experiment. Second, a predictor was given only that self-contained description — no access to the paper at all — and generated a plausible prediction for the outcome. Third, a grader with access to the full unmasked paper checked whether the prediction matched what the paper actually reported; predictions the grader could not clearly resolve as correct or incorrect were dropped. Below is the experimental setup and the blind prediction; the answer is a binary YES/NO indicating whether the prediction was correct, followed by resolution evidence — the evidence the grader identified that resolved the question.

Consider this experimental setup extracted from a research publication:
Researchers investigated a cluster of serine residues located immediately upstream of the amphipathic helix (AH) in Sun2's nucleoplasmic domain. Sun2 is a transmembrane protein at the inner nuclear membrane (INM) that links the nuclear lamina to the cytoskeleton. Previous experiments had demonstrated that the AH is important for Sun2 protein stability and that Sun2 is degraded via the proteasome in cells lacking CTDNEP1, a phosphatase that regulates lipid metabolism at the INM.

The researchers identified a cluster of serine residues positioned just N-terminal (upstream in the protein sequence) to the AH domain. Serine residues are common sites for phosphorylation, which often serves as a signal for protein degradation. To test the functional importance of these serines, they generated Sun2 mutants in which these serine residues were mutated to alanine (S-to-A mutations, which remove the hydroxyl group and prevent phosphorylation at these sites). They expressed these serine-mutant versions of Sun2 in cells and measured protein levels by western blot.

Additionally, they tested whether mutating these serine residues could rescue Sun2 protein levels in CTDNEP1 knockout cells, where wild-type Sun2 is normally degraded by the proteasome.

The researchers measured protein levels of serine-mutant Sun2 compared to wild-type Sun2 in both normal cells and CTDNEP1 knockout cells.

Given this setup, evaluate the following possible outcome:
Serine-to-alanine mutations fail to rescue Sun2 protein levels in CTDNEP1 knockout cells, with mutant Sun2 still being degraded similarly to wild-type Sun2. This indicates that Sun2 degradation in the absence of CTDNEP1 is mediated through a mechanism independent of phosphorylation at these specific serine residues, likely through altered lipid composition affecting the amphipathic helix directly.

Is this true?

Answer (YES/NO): NO